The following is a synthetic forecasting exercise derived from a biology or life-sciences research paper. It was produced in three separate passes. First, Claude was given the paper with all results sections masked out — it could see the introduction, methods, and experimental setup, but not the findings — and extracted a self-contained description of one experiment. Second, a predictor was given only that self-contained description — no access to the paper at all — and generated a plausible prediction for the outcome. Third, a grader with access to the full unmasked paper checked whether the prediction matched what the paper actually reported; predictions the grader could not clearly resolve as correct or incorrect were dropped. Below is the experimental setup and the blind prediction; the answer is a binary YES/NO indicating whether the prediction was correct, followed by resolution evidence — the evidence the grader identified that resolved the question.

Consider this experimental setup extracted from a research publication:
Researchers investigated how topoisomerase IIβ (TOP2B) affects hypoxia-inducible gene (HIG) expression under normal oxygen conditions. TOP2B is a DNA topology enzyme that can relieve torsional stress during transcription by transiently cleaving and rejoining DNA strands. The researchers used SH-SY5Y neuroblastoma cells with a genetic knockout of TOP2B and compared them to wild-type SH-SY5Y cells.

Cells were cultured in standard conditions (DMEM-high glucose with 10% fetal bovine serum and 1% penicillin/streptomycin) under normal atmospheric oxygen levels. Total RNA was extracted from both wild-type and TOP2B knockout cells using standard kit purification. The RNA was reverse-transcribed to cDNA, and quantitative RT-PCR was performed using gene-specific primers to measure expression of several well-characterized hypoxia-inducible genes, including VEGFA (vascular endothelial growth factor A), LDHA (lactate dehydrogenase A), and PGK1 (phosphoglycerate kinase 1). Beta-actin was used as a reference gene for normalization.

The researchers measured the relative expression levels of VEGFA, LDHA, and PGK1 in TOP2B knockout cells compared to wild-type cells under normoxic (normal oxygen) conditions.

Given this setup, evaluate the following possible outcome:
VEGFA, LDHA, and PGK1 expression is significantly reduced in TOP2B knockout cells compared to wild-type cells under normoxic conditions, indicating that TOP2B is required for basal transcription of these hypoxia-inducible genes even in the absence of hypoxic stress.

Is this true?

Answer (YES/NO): NO